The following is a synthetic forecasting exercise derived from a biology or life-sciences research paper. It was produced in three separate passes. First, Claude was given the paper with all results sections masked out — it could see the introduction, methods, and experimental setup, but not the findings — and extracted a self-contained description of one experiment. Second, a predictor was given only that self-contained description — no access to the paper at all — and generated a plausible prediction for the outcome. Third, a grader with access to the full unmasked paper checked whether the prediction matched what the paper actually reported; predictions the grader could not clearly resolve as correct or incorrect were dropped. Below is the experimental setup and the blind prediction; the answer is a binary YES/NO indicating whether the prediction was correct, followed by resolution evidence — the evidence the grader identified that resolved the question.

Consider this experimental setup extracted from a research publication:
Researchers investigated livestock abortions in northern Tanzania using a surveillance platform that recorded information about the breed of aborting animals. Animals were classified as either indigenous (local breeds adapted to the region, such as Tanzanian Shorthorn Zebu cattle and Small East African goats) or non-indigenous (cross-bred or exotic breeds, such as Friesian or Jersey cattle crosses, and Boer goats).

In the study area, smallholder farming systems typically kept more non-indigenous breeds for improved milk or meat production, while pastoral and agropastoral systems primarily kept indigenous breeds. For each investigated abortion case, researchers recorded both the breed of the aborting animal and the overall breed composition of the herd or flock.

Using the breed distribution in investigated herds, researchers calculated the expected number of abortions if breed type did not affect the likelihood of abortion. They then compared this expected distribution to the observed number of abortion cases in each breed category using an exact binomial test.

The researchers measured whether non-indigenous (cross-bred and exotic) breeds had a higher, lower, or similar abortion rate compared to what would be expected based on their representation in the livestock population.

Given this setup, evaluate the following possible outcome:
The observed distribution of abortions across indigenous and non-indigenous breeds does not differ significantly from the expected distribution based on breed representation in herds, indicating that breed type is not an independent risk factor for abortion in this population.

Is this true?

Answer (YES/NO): NO